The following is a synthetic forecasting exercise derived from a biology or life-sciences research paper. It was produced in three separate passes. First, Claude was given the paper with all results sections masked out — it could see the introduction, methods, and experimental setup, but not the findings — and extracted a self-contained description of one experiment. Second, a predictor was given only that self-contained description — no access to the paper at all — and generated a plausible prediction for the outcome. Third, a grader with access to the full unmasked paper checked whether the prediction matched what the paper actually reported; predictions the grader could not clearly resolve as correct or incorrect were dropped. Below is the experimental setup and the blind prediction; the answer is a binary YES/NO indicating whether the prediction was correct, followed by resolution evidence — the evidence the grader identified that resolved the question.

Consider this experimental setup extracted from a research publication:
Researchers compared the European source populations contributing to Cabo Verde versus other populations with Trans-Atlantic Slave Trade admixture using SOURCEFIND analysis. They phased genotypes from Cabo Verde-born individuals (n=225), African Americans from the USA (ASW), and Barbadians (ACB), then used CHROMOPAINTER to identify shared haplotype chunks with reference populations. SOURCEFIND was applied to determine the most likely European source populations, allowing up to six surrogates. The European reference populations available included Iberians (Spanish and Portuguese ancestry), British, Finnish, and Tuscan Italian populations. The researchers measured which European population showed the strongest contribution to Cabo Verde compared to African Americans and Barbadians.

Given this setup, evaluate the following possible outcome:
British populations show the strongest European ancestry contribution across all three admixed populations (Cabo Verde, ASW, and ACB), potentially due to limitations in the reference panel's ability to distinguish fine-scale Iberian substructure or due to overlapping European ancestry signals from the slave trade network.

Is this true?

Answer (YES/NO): NO